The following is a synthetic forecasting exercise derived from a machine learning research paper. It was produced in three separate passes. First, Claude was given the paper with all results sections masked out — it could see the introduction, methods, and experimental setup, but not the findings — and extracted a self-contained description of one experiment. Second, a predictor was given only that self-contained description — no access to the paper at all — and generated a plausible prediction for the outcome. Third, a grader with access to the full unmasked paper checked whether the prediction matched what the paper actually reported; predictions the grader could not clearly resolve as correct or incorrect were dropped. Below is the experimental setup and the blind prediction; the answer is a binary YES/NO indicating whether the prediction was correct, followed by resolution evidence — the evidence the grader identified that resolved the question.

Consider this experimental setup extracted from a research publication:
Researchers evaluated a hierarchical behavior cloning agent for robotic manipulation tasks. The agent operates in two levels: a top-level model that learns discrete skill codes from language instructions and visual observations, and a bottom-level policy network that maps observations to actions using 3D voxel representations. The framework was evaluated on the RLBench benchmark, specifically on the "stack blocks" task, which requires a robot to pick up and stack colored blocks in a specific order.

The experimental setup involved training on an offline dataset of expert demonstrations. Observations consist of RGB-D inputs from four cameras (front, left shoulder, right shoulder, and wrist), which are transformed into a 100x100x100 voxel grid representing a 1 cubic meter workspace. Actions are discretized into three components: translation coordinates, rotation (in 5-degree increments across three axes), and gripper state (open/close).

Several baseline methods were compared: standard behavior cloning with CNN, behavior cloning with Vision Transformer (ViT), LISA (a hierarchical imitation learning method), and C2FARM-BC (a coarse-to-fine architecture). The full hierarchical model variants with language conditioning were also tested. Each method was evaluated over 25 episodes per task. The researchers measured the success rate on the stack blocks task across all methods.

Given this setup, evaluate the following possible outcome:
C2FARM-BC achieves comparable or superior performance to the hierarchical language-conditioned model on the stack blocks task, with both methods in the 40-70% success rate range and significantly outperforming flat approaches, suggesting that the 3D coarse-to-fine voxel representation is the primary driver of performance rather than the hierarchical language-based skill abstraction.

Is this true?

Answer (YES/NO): NO